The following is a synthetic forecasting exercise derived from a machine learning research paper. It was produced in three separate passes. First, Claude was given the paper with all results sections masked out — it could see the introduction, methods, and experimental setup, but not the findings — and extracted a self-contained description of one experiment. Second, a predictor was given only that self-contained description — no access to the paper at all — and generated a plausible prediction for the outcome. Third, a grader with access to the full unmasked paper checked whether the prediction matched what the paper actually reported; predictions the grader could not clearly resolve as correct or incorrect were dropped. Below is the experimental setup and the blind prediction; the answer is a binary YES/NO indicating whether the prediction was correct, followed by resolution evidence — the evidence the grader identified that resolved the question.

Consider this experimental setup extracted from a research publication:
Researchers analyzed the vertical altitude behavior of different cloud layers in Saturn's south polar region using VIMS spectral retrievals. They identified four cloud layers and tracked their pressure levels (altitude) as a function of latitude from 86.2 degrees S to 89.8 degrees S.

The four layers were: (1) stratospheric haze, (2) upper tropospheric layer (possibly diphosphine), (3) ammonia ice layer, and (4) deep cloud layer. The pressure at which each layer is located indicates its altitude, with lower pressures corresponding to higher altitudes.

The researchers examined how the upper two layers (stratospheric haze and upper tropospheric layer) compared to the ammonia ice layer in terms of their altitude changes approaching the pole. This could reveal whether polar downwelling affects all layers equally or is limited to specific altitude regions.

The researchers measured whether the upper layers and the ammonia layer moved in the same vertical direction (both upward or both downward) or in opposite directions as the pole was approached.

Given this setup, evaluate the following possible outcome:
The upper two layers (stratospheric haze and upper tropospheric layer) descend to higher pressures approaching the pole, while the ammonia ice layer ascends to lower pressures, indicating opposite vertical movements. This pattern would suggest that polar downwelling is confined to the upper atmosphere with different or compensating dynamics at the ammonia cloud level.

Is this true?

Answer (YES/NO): YES